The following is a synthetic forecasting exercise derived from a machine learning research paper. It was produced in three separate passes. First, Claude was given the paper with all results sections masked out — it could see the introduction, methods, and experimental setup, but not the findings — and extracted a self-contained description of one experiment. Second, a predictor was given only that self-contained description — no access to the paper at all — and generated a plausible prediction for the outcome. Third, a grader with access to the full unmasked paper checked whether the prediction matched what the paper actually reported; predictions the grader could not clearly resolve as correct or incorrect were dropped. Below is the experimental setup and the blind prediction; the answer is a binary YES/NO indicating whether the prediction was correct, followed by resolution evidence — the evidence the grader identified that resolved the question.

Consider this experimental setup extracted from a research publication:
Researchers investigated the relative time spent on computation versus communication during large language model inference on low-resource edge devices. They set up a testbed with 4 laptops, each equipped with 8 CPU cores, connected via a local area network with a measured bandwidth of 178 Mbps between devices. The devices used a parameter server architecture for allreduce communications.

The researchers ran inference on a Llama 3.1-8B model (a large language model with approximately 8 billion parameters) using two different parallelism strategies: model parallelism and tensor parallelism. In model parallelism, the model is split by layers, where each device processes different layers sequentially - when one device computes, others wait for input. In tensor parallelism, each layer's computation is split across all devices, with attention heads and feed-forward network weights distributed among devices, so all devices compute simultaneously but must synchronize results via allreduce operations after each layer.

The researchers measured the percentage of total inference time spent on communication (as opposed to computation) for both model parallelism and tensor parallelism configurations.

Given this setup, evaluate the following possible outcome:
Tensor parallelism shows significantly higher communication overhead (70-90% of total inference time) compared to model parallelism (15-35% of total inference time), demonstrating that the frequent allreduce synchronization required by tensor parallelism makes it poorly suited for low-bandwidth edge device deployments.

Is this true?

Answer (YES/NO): NO